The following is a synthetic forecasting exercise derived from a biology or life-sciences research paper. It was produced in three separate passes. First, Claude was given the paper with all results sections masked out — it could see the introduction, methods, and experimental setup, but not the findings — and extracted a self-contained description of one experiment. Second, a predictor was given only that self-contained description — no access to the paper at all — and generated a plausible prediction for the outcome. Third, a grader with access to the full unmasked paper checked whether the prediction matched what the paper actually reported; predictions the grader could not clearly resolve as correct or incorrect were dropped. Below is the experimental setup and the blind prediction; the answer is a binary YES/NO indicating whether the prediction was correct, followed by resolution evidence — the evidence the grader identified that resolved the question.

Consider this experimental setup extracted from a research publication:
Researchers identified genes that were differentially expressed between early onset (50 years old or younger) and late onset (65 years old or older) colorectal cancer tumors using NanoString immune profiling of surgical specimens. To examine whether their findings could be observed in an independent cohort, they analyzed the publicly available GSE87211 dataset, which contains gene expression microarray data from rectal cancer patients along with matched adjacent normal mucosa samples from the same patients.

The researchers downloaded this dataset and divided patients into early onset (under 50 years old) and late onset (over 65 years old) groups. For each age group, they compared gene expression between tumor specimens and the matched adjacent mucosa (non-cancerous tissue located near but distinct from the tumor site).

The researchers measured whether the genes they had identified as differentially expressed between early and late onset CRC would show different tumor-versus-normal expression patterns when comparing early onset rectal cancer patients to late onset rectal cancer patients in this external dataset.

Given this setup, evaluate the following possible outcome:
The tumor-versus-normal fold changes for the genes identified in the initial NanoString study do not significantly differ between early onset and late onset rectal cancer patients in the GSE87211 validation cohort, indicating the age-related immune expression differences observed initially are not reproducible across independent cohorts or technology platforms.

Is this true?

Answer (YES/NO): NO